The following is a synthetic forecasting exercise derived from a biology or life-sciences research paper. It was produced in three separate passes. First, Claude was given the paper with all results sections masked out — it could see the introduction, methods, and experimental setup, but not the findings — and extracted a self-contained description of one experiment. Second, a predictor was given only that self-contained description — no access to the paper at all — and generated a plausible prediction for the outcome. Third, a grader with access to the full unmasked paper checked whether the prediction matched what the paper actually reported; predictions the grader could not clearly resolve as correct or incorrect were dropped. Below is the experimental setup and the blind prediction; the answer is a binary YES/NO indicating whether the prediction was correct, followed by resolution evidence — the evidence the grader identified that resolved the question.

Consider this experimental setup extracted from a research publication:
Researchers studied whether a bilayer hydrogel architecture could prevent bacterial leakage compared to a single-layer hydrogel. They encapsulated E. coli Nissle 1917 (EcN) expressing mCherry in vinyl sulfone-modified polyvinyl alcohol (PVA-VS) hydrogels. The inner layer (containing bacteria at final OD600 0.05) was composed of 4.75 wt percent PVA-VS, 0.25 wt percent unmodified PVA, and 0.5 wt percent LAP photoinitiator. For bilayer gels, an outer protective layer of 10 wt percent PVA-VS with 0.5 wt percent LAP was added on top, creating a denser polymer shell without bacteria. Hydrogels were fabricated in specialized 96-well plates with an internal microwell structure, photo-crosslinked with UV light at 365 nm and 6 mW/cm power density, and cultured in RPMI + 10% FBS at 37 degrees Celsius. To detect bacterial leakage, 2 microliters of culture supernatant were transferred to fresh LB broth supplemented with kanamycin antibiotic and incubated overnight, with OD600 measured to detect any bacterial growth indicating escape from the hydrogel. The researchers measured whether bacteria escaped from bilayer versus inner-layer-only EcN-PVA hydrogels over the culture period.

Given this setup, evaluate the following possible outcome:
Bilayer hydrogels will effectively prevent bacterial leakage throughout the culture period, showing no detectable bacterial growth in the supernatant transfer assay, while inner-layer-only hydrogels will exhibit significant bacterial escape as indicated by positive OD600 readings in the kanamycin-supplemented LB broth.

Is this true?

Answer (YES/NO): NO